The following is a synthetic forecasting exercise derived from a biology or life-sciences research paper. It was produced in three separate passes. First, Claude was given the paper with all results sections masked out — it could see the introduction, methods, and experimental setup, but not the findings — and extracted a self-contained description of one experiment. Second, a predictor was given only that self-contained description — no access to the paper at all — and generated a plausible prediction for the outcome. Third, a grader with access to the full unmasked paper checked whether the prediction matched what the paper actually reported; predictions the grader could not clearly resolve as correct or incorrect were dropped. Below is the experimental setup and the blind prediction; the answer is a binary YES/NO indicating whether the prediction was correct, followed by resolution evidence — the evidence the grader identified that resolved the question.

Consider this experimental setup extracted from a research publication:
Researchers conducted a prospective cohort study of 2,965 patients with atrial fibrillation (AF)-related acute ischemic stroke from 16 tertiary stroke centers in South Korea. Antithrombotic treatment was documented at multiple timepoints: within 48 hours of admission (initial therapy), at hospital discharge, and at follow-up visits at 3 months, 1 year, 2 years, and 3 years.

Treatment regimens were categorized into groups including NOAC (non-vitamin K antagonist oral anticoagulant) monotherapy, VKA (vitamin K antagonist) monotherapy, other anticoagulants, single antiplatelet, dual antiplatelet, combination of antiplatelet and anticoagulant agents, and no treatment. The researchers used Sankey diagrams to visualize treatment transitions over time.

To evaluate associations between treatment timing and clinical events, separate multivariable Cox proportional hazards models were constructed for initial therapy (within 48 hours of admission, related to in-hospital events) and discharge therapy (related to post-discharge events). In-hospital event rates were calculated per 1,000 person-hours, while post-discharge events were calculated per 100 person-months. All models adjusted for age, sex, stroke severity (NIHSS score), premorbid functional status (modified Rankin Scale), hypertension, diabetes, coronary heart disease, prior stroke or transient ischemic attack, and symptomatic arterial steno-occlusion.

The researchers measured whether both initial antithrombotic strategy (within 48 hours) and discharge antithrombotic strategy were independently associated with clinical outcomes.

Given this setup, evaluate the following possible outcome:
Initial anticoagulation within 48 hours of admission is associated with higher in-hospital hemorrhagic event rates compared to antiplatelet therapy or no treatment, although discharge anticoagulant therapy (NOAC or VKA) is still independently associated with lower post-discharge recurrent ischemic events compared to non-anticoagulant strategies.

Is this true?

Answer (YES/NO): NO